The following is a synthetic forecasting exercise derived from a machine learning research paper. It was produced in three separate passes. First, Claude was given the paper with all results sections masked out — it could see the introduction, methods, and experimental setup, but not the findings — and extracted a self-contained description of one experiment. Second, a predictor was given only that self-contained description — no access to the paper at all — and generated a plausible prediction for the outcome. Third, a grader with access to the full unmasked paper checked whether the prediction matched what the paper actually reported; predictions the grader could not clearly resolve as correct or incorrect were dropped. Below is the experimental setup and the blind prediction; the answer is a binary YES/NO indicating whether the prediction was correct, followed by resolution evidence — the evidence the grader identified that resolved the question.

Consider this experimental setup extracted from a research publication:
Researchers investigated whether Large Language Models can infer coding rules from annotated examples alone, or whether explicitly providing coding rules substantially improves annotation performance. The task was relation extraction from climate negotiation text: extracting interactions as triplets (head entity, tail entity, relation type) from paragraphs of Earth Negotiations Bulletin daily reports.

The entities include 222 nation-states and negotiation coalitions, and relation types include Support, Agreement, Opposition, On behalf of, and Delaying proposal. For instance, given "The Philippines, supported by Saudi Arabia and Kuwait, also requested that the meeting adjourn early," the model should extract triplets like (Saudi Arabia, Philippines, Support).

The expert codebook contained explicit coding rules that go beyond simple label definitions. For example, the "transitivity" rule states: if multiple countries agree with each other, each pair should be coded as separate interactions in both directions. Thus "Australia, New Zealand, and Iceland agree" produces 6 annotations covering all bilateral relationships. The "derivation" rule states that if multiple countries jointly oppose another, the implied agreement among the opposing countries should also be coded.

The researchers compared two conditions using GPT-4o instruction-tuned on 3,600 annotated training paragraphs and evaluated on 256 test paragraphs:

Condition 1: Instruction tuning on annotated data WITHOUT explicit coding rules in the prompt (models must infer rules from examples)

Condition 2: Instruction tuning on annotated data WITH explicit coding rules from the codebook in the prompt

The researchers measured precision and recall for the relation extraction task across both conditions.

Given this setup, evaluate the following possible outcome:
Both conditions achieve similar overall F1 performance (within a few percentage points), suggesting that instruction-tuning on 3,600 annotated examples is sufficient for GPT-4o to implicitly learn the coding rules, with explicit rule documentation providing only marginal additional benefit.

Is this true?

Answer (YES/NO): NO